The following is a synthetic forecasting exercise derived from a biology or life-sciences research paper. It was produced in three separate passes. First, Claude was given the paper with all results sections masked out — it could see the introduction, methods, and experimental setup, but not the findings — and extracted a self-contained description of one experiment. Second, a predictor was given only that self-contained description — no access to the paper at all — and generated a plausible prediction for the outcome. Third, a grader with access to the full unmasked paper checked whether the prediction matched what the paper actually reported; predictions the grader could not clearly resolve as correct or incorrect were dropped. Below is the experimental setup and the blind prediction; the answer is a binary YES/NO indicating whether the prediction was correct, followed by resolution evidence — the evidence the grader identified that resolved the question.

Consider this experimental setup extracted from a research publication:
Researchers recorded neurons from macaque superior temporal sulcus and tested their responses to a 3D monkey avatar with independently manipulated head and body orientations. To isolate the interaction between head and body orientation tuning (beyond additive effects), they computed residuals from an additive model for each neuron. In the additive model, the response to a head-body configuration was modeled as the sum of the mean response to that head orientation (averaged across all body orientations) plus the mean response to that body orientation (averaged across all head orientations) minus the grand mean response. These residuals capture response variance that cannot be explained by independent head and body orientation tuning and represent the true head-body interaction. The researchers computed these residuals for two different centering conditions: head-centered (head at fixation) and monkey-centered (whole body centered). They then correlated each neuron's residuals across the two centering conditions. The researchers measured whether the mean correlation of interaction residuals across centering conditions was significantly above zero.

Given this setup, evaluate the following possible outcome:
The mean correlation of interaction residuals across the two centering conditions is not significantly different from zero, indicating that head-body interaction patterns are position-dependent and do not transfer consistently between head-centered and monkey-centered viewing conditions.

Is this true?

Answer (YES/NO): NO